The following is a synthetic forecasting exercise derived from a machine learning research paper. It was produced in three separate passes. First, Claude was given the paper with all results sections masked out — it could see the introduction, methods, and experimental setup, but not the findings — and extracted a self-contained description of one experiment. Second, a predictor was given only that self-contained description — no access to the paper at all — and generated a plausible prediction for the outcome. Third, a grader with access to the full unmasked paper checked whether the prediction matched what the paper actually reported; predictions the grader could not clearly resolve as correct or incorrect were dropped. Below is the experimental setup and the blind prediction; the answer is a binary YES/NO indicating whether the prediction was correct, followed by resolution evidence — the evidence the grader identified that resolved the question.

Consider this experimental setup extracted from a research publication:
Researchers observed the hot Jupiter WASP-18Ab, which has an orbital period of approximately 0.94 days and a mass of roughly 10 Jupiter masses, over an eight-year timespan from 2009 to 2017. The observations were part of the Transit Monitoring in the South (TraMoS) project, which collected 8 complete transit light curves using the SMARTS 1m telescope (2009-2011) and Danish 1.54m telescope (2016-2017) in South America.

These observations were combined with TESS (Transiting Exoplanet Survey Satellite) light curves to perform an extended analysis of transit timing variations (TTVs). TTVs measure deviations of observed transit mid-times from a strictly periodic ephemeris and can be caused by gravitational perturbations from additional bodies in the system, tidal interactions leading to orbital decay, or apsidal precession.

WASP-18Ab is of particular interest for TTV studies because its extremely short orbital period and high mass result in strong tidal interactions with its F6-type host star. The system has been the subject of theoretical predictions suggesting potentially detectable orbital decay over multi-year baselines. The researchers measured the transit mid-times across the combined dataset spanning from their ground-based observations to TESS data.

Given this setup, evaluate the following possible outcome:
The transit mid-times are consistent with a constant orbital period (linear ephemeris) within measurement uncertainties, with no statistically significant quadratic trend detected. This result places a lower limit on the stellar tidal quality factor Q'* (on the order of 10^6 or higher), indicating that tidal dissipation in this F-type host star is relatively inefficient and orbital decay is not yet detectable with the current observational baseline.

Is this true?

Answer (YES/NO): NO